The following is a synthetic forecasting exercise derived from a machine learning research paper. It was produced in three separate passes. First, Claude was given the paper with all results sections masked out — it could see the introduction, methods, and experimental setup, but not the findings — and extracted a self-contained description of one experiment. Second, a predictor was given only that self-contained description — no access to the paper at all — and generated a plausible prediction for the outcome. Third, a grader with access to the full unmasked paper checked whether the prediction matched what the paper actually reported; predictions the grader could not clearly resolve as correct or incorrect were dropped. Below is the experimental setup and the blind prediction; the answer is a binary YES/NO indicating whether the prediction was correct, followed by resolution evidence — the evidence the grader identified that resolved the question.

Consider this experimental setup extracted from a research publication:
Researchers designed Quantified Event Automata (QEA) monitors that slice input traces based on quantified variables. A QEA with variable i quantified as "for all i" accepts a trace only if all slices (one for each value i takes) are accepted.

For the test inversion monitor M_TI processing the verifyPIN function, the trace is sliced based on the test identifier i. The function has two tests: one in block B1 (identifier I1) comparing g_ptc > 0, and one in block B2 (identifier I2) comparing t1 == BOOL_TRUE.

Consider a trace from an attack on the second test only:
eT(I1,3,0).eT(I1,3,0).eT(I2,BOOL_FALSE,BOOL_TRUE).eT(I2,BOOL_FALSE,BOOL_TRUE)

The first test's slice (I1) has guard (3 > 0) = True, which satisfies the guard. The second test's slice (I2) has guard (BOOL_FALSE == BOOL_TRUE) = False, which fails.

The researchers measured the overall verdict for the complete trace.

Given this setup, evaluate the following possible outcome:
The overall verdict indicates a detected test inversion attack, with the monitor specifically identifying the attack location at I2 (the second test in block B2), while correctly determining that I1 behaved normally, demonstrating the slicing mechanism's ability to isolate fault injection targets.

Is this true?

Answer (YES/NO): YES